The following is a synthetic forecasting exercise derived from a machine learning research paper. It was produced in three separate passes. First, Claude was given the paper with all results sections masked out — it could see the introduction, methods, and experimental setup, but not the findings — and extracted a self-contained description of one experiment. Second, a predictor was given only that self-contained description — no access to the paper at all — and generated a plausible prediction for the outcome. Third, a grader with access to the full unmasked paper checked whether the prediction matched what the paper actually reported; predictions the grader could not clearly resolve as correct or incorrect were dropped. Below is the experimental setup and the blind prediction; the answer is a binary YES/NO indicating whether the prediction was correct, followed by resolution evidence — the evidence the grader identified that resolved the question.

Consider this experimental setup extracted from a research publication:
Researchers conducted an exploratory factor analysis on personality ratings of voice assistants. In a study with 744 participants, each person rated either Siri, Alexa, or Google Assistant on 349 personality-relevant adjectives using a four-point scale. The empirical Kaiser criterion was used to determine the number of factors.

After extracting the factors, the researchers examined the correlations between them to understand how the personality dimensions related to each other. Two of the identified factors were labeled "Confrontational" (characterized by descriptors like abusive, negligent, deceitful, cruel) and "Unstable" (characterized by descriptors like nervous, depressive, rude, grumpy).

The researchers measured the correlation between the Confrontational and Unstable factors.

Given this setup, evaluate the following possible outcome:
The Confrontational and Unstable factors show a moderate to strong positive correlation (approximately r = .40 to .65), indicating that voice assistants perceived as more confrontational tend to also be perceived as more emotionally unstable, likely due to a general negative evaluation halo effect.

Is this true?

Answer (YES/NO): YES